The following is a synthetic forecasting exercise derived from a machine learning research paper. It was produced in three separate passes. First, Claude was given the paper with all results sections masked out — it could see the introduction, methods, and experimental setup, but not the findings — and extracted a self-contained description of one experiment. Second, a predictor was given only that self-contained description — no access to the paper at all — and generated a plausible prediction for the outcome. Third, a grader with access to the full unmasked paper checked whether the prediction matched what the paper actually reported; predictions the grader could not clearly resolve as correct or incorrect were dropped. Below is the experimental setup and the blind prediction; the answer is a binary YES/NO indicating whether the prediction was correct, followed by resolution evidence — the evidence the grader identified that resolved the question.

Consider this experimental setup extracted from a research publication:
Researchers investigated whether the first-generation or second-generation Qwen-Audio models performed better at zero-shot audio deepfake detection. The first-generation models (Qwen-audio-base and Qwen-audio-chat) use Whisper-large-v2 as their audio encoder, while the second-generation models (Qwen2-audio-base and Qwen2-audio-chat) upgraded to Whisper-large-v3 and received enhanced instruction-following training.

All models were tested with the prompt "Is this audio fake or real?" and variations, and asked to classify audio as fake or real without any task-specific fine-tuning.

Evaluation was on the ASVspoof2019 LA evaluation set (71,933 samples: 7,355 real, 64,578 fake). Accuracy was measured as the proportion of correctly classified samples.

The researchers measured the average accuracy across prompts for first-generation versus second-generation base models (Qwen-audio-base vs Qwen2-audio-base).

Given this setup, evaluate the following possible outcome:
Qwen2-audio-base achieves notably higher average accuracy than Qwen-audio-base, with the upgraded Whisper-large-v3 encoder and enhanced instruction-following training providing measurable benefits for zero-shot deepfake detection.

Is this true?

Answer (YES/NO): NO